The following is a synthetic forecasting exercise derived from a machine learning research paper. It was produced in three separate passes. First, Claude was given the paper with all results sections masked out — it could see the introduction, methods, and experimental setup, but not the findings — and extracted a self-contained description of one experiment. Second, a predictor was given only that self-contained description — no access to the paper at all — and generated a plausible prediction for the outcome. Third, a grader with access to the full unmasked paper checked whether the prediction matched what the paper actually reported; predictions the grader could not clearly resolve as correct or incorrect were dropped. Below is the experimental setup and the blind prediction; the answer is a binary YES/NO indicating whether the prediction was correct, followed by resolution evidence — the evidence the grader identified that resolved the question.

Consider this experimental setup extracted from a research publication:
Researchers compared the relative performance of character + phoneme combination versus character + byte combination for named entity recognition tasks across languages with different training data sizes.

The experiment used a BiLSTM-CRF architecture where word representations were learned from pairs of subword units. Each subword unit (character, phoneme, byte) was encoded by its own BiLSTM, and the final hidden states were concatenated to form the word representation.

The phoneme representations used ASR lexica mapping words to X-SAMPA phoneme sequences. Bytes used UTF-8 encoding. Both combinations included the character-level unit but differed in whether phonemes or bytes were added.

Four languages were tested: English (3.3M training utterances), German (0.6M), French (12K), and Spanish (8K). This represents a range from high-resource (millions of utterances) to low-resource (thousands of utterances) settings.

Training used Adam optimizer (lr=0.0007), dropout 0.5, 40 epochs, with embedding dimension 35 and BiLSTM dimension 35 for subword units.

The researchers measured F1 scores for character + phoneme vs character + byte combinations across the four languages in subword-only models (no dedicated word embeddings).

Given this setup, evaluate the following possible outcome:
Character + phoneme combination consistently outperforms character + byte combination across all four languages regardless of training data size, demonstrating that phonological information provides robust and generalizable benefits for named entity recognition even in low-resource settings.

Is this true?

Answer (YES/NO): NO